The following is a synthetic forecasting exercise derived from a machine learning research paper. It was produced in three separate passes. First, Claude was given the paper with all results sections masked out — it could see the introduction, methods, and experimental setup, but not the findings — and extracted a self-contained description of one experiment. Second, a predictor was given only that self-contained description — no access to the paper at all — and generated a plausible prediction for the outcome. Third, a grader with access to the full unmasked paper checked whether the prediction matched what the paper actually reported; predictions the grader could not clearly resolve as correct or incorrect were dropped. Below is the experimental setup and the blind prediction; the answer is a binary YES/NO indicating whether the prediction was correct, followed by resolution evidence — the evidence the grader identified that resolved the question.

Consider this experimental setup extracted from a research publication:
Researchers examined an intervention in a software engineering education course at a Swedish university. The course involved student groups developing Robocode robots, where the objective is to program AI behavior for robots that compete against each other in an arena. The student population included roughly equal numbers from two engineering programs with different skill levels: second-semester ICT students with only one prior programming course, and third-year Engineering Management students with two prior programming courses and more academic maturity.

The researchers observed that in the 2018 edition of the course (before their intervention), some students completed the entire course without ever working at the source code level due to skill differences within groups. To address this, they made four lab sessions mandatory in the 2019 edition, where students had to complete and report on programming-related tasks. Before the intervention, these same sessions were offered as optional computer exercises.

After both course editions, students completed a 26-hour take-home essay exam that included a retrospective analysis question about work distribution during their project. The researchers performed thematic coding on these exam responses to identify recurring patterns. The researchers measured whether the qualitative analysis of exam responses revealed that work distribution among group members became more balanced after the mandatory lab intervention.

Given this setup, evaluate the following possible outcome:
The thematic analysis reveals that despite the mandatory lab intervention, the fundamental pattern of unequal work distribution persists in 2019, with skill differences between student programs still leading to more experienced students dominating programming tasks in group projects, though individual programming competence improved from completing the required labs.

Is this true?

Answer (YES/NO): NO